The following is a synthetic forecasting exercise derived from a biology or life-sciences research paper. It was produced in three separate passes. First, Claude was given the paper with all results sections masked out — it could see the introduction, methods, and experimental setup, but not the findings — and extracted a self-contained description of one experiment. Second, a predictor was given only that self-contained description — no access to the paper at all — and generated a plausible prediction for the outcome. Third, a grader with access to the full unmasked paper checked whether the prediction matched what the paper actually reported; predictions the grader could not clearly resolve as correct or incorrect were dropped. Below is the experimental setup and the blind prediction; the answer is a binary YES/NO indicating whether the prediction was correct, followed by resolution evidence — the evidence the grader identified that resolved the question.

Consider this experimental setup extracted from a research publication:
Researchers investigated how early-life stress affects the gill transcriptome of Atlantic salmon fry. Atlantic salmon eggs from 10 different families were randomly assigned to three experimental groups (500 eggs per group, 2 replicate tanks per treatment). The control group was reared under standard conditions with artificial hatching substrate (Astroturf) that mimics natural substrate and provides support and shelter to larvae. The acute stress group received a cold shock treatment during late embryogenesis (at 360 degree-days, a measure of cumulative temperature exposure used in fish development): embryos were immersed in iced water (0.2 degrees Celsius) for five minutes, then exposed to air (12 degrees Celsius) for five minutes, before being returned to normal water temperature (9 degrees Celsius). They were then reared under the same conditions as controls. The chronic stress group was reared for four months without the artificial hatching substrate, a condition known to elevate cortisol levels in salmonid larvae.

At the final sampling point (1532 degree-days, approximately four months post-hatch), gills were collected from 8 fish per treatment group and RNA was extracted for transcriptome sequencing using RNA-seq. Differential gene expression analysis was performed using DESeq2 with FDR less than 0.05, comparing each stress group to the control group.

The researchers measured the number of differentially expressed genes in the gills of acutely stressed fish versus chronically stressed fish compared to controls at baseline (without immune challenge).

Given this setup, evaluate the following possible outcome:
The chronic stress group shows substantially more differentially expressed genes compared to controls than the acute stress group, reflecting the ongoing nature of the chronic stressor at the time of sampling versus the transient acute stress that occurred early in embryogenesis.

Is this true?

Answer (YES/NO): YES